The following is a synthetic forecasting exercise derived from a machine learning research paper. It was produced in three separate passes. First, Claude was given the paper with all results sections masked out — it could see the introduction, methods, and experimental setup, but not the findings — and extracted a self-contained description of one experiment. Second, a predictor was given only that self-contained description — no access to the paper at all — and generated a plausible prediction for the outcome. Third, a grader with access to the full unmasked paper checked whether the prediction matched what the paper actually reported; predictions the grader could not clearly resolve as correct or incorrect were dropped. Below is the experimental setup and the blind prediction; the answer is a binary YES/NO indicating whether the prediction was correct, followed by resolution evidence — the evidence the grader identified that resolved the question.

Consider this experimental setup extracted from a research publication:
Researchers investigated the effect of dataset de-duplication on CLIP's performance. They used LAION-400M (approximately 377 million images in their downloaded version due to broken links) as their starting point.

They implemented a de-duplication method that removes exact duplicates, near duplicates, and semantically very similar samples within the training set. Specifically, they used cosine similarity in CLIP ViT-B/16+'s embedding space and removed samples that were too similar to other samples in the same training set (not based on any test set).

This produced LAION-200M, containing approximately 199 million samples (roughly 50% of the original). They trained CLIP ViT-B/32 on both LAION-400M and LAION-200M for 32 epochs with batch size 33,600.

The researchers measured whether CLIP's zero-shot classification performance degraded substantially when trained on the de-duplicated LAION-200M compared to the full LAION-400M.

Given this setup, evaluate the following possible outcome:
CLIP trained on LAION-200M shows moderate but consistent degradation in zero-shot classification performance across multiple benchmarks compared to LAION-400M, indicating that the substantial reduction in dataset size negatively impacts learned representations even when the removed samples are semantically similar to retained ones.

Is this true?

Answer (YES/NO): NO